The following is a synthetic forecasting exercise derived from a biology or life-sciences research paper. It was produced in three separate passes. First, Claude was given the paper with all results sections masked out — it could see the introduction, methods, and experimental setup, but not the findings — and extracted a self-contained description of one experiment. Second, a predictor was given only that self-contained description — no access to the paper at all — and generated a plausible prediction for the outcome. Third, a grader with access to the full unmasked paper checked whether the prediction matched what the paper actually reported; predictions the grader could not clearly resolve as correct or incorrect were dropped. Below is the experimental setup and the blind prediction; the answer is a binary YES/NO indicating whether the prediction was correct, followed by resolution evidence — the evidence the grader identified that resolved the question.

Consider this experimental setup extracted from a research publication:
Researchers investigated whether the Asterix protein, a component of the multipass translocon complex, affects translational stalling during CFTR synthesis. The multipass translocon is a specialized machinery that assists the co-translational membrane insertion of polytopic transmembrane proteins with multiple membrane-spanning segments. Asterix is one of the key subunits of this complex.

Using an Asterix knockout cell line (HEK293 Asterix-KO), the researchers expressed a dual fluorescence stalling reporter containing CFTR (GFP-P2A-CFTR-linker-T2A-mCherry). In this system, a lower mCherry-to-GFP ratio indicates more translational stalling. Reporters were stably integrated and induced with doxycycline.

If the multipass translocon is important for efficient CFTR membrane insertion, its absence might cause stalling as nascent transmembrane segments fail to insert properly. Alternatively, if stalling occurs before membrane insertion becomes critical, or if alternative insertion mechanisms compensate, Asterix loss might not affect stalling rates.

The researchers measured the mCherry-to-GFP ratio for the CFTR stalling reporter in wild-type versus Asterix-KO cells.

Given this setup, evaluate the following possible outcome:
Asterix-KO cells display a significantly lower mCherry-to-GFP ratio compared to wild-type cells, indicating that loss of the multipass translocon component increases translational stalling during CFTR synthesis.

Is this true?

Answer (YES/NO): NO